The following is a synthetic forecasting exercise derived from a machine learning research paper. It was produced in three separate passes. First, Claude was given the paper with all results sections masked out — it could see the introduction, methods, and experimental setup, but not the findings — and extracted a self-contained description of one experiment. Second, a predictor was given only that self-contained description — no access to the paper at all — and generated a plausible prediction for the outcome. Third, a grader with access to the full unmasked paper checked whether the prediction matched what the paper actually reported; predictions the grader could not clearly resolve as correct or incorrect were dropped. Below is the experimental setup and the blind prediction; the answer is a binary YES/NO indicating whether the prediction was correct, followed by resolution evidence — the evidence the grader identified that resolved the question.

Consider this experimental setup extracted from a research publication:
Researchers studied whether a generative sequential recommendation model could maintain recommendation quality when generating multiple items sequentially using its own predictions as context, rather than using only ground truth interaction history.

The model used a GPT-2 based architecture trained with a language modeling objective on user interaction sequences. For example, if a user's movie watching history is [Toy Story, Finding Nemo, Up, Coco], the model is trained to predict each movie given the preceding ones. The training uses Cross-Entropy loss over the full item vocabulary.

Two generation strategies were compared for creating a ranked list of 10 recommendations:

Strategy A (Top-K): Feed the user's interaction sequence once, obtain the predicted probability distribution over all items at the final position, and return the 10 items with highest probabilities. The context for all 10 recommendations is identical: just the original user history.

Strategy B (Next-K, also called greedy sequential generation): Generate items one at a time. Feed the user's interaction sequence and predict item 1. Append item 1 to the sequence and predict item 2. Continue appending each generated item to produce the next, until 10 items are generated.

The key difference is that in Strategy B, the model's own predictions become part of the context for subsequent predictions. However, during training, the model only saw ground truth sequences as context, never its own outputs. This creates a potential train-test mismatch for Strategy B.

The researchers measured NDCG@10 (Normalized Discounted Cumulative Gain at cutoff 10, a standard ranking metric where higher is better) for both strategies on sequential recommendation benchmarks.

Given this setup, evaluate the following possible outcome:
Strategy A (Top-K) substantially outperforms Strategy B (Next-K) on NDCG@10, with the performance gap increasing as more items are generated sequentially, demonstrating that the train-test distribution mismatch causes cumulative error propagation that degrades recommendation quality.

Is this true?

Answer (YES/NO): YES